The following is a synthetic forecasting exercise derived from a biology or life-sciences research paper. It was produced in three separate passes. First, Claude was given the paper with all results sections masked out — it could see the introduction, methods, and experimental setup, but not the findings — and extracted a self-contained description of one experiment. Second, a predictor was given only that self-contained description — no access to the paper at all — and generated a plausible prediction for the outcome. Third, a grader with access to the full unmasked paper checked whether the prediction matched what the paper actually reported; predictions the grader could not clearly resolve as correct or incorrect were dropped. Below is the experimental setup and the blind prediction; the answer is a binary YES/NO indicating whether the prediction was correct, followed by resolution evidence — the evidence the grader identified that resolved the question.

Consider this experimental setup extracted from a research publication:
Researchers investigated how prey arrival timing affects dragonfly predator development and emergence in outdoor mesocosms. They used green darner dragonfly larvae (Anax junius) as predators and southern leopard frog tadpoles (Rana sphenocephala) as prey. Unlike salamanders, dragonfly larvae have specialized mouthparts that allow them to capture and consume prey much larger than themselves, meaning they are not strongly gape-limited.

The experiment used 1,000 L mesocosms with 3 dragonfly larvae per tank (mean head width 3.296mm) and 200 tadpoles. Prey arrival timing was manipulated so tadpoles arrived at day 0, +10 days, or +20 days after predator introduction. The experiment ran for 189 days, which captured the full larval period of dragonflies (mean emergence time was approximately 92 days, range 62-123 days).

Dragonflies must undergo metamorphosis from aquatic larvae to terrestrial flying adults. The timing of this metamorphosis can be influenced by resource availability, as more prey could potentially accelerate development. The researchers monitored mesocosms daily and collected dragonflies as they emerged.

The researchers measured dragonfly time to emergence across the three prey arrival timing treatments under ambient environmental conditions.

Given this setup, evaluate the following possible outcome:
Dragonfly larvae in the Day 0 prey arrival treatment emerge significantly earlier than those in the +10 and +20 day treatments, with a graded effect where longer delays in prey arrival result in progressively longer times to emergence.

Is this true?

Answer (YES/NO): NO